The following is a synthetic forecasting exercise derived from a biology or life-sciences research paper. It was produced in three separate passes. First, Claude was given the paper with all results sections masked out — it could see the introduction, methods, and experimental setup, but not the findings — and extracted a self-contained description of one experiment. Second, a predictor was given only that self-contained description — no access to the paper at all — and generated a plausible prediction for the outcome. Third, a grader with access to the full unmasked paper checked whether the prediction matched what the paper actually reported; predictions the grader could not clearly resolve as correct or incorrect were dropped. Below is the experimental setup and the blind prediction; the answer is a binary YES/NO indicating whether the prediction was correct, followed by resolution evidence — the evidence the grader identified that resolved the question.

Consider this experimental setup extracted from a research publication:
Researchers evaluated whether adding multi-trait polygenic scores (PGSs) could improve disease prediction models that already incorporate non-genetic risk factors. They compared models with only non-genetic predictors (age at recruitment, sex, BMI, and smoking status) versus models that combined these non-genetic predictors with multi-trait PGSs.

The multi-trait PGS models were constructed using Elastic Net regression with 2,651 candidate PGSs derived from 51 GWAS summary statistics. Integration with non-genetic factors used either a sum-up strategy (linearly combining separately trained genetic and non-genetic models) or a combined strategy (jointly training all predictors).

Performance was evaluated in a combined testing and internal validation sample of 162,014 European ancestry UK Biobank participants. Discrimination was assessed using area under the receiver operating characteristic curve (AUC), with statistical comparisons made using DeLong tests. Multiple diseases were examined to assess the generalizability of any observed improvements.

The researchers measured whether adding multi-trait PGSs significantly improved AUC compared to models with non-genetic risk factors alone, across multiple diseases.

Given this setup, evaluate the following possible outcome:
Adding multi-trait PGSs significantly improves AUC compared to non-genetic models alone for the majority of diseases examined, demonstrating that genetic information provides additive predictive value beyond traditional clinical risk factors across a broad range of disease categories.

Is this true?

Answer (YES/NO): YES